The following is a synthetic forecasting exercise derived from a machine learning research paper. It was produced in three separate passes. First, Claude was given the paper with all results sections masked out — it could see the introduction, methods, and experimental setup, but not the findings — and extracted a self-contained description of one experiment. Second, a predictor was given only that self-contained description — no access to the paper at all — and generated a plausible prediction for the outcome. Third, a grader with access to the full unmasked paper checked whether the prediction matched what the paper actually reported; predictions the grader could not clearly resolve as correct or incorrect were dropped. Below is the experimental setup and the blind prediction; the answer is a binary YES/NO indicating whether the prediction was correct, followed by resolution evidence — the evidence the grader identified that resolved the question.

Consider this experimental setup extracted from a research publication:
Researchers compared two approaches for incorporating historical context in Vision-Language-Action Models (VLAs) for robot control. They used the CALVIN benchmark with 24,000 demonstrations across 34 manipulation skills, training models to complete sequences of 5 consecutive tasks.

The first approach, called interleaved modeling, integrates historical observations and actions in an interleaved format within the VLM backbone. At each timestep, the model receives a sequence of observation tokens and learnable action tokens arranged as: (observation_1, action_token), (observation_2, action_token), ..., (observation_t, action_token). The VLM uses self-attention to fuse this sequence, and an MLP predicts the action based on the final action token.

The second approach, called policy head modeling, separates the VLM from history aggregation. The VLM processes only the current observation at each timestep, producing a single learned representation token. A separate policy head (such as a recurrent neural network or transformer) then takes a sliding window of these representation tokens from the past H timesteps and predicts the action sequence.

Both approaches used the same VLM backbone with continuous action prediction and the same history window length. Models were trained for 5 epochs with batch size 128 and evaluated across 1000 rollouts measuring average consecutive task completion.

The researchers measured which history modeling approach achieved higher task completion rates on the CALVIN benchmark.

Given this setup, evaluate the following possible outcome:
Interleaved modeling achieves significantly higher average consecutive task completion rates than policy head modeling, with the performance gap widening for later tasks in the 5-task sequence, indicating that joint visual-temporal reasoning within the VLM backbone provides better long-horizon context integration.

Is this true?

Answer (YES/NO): NO